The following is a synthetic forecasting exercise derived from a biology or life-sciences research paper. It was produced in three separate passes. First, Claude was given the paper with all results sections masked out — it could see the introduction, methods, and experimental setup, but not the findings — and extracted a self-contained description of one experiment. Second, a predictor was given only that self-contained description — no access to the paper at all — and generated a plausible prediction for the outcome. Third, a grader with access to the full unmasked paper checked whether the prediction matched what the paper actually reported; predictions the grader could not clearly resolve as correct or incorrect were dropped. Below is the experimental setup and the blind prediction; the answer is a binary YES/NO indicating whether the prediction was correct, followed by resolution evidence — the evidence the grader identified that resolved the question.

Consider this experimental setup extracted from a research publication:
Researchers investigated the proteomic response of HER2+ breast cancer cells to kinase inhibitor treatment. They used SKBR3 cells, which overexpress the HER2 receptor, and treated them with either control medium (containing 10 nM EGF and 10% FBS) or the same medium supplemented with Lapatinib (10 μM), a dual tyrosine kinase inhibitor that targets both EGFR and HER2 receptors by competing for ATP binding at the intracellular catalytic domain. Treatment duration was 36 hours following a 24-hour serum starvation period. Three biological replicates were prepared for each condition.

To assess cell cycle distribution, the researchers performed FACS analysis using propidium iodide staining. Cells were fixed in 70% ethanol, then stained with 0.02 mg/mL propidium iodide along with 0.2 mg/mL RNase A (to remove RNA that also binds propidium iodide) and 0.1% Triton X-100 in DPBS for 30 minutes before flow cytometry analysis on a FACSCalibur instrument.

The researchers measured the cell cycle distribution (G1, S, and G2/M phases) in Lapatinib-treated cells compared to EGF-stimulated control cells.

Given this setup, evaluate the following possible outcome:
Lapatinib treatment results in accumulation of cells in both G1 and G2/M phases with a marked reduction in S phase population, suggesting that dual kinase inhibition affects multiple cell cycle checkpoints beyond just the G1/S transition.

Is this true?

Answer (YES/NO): NO